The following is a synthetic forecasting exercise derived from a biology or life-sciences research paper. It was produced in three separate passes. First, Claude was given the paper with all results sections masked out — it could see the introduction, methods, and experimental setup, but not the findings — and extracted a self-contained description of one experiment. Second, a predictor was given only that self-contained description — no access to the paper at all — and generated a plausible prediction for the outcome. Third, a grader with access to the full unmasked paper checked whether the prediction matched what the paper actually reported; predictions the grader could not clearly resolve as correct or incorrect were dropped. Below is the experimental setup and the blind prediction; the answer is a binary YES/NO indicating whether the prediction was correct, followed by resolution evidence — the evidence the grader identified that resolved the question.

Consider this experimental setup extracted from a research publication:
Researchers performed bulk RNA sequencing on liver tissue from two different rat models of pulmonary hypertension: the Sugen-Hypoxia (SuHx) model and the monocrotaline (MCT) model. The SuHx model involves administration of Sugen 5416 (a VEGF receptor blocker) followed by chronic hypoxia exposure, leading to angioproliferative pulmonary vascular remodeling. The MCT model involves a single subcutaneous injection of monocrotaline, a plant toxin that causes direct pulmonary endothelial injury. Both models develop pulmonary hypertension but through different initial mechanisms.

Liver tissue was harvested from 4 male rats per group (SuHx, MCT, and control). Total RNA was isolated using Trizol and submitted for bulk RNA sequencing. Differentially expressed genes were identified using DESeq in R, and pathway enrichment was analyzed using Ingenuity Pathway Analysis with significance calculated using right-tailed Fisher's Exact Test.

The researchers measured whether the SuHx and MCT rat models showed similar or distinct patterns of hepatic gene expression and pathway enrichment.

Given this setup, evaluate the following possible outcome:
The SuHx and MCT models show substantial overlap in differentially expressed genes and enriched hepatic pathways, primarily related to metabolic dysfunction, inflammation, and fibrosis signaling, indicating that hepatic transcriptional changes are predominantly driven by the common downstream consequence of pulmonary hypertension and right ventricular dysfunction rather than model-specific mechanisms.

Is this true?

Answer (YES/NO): NO